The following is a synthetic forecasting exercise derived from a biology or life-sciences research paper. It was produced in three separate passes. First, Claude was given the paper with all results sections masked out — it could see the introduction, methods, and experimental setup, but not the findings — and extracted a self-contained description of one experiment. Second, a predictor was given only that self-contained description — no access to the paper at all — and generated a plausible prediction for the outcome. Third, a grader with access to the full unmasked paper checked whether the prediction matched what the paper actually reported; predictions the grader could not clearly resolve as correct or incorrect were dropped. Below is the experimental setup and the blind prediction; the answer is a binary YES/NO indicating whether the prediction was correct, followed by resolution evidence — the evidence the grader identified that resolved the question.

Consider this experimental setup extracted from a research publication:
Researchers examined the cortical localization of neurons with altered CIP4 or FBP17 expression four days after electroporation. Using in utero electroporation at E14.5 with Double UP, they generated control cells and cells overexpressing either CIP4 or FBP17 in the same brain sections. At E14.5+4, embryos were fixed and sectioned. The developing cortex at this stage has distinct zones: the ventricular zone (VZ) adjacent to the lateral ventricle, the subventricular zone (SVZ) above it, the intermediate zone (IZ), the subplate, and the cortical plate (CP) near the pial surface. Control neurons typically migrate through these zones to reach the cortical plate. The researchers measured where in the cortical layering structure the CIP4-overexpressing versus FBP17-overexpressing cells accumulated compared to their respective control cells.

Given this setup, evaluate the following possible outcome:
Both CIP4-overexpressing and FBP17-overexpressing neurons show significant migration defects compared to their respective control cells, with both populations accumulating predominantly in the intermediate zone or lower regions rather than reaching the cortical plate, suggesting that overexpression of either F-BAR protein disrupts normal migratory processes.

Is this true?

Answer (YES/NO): YES